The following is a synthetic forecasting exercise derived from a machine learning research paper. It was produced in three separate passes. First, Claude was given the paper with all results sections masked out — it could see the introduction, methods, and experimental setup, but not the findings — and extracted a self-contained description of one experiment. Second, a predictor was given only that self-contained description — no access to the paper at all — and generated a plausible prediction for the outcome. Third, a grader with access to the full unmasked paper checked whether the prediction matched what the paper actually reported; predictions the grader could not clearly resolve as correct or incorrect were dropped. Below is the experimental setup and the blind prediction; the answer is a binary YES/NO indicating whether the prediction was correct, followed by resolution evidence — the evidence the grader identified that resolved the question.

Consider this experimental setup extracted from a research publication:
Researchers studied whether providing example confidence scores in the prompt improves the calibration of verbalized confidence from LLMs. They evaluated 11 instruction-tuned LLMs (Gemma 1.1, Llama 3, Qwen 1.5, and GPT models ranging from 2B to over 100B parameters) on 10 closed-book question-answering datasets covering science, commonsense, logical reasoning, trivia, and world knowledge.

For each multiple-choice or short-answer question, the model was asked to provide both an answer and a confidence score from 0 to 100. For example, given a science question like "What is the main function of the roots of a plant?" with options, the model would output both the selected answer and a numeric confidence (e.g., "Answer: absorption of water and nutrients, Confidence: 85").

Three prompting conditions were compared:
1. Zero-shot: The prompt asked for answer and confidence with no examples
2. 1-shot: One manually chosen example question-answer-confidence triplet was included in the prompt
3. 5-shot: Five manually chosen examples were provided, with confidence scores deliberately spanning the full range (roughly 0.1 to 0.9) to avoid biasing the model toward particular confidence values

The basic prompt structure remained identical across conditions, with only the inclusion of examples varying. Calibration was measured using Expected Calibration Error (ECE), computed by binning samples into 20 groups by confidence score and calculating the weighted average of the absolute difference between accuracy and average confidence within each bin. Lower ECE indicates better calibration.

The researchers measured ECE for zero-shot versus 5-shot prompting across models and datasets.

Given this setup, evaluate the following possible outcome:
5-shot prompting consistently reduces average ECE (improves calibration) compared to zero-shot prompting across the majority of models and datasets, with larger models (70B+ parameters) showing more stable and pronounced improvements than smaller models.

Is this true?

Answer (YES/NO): NO